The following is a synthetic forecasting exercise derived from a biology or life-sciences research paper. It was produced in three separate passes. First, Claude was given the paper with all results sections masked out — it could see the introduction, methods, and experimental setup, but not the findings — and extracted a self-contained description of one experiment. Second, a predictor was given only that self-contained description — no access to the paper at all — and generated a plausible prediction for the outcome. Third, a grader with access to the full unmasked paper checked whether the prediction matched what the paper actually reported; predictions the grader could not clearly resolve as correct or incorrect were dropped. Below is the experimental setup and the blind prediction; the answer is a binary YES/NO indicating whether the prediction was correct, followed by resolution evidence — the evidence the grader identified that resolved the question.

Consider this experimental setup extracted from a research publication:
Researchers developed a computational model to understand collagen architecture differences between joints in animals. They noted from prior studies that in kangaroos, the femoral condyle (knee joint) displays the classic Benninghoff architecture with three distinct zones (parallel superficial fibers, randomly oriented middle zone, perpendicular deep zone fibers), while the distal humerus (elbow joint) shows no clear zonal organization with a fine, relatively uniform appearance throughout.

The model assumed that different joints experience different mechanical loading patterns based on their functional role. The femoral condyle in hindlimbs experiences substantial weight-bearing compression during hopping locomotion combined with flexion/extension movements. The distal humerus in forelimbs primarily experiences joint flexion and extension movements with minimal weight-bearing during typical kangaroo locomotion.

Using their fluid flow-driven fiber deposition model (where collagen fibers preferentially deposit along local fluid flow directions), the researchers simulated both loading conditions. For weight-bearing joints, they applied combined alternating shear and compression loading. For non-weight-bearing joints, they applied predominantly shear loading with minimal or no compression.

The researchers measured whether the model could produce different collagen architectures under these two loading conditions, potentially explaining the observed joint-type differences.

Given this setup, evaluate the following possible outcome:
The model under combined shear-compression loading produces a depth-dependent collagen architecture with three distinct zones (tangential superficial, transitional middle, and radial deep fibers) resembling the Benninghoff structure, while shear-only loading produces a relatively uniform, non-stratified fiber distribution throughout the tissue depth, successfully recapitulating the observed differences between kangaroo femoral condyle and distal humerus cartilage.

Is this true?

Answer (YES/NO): YES